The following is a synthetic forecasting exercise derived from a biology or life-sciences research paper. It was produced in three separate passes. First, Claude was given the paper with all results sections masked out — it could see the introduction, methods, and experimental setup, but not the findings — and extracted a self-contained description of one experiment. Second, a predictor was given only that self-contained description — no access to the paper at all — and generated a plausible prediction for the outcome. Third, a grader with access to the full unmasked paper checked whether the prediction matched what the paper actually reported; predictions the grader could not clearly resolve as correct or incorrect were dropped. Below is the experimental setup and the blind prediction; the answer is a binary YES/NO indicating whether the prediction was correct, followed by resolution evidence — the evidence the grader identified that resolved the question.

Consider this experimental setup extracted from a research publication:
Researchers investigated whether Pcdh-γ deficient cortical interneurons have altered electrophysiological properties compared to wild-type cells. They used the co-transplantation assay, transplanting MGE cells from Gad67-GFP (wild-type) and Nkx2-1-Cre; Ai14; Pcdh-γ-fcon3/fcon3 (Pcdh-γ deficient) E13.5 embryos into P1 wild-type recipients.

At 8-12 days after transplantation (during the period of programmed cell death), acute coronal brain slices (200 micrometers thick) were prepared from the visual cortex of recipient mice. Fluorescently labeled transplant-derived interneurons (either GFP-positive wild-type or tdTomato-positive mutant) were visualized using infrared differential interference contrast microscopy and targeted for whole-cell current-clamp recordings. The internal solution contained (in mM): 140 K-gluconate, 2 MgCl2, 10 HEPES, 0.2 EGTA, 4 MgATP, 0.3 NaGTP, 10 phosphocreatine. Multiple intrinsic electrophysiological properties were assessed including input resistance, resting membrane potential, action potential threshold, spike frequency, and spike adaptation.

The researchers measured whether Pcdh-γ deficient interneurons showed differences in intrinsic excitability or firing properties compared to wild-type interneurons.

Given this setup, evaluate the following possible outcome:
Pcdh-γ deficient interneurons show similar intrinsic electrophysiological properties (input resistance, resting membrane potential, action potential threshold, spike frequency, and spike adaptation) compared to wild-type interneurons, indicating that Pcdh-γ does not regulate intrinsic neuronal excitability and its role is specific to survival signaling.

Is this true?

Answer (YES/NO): YES